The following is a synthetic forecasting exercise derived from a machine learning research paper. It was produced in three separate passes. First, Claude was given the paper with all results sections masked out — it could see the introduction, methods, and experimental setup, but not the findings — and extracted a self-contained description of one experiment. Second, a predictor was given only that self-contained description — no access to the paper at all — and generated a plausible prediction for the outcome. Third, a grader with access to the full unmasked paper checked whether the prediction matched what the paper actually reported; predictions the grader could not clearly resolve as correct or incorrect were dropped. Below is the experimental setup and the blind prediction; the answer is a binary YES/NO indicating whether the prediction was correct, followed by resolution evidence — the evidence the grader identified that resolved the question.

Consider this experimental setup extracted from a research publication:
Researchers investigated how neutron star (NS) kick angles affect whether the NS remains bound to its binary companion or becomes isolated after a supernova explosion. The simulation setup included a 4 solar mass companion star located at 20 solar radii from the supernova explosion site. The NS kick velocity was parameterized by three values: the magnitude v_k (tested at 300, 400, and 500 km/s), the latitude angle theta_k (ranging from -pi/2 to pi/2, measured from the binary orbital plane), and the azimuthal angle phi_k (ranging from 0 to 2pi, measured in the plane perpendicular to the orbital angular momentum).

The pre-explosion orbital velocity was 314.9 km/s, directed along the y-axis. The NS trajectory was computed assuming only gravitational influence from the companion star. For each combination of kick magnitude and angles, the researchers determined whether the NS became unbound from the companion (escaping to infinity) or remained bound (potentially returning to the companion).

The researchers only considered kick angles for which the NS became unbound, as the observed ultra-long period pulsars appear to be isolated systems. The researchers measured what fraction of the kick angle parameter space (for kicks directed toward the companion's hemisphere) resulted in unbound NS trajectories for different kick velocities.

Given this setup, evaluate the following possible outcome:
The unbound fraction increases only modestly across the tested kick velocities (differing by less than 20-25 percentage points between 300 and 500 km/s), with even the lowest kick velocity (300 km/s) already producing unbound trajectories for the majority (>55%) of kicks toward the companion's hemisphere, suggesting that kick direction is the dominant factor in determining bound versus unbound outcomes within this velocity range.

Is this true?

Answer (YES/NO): YES